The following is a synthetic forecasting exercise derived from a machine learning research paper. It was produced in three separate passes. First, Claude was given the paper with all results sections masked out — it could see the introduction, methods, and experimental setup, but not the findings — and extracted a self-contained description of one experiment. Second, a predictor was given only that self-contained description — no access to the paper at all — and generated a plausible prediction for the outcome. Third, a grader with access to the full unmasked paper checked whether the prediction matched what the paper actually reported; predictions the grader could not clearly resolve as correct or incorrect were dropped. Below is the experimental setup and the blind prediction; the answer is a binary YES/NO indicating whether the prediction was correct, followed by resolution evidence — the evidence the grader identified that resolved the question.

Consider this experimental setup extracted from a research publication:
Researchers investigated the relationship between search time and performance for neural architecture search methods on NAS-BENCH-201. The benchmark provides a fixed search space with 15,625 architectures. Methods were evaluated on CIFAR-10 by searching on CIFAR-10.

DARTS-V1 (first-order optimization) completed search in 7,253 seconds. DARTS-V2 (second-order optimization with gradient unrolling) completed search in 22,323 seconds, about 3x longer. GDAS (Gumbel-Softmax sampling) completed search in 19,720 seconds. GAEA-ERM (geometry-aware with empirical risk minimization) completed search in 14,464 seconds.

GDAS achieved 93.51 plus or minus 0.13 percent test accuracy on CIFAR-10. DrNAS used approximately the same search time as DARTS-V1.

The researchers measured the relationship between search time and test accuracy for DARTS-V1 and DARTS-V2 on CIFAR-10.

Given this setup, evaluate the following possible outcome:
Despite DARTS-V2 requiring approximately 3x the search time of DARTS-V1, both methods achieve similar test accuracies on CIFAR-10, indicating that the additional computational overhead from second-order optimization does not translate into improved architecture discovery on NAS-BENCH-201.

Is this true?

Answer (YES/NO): YES